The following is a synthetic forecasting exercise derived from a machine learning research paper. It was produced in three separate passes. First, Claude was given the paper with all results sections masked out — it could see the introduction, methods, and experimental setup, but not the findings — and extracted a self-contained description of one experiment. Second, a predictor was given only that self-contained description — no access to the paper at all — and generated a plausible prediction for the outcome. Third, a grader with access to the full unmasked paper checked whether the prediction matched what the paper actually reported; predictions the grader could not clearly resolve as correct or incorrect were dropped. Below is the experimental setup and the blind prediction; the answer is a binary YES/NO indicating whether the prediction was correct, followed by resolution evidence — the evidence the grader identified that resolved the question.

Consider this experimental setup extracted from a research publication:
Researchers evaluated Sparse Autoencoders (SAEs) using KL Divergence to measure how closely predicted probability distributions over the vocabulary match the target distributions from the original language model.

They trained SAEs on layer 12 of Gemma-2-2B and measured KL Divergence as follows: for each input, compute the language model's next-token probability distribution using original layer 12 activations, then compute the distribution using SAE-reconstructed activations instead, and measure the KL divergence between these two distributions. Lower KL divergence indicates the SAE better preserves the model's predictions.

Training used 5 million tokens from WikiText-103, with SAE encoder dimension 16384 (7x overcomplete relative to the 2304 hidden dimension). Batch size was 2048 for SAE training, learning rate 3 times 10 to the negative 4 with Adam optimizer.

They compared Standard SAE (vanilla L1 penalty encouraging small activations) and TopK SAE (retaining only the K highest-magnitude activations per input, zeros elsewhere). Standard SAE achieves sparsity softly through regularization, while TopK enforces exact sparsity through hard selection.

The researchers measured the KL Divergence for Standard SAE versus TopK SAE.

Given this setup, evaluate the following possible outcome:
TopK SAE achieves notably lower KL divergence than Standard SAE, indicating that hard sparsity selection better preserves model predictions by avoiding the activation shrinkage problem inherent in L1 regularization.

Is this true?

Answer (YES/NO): NO